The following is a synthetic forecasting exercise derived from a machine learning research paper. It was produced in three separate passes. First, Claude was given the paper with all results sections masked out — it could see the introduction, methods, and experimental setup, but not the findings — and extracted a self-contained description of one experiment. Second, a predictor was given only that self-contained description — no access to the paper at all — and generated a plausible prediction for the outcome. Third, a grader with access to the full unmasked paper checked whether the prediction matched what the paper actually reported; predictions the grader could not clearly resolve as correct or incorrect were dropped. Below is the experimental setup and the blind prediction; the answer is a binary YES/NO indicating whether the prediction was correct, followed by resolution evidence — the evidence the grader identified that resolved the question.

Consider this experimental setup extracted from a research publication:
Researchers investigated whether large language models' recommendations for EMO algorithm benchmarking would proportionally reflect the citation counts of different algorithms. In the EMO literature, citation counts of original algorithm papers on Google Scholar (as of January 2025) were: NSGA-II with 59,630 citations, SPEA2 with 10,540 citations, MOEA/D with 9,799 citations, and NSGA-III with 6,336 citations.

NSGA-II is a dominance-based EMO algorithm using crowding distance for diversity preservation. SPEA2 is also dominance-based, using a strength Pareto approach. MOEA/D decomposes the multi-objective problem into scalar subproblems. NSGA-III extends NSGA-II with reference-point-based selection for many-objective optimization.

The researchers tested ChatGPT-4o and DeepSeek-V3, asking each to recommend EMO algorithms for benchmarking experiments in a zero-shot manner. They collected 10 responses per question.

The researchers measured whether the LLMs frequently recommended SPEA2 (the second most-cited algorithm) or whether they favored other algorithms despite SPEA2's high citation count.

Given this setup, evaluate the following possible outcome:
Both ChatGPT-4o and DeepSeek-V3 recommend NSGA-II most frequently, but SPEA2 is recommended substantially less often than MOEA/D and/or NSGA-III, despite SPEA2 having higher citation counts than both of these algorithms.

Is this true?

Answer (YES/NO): NO